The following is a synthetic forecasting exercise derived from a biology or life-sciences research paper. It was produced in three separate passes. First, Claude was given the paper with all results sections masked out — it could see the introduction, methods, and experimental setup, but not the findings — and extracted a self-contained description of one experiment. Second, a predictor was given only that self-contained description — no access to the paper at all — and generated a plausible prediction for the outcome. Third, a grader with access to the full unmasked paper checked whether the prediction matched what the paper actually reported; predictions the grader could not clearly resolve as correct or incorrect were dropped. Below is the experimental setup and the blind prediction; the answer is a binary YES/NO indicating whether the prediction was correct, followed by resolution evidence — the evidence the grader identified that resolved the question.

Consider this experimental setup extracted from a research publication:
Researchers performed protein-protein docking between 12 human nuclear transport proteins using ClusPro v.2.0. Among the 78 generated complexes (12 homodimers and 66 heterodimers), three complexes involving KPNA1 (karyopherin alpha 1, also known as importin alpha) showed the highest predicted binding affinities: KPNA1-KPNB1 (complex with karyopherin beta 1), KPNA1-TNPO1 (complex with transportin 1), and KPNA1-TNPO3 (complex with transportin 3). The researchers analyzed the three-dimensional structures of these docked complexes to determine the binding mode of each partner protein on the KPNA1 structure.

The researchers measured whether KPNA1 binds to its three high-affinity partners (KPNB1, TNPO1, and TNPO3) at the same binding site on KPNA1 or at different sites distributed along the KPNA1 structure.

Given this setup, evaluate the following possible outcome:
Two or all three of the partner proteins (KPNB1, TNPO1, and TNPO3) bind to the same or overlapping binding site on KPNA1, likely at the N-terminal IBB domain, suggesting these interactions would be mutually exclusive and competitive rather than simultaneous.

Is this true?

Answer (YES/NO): YES